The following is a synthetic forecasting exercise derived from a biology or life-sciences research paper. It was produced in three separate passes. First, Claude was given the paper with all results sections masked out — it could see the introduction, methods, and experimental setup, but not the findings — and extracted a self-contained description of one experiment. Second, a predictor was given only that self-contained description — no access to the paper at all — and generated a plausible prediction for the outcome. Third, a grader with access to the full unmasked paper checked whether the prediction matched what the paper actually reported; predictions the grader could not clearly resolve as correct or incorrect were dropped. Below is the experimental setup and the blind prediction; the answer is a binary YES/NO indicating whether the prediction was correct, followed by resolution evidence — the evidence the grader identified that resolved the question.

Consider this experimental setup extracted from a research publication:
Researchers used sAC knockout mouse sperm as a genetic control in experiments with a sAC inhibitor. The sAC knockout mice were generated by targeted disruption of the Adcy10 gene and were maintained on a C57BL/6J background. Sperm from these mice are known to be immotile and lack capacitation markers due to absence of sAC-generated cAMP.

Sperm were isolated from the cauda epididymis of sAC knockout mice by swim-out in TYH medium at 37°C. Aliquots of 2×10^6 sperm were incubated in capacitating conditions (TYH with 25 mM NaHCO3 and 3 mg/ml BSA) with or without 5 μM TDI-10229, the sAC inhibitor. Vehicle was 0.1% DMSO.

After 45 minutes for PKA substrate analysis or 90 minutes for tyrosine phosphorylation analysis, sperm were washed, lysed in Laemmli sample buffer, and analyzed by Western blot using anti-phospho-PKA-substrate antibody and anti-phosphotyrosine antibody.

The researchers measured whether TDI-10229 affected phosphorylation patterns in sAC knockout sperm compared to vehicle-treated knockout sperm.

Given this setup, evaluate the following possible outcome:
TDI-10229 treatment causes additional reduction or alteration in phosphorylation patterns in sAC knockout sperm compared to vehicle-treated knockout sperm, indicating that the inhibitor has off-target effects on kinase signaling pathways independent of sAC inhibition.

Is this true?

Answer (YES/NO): NO